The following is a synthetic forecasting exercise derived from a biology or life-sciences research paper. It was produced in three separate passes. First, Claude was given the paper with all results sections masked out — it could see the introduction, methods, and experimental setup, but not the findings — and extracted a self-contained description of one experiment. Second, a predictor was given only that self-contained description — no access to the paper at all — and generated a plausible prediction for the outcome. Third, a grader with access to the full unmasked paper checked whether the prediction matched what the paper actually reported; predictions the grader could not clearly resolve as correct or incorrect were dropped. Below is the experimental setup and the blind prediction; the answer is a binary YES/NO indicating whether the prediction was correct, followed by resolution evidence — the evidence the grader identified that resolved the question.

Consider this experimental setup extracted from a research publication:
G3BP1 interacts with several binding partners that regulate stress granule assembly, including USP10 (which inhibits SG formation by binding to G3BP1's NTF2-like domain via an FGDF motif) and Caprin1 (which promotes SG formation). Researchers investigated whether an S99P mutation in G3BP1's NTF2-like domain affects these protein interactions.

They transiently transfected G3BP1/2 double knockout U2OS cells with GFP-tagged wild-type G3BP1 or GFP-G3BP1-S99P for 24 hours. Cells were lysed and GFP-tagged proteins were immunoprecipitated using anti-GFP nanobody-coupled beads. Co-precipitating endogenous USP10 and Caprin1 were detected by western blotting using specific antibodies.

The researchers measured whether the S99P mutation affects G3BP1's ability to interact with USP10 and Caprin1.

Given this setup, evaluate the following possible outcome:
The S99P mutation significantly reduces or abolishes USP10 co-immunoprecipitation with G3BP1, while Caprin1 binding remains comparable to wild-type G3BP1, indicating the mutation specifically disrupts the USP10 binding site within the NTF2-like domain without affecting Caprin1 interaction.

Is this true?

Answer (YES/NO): NO